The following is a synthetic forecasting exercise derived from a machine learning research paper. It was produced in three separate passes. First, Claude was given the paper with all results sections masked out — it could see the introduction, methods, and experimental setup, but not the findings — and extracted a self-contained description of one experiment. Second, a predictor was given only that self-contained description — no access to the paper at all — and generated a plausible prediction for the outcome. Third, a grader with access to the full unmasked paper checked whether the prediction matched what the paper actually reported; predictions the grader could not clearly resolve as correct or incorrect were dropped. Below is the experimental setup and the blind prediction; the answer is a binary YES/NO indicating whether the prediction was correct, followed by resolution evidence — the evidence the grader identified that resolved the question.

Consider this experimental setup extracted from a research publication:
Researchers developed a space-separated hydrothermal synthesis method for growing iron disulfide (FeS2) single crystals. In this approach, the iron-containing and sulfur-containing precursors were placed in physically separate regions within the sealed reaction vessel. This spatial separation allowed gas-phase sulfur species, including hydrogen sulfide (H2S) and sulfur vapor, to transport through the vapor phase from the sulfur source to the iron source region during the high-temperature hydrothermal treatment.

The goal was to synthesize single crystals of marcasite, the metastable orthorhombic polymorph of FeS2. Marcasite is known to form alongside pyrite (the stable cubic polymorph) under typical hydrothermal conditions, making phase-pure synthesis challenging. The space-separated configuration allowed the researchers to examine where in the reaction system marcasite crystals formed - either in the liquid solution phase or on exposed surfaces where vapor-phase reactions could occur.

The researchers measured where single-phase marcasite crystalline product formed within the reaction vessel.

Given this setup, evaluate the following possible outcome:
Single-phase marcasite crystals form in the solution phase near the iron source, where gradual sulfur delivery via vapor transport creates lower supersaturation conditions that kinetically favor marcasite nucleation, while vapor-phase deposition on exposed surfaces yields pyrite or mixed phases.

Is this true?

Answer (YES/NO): NO